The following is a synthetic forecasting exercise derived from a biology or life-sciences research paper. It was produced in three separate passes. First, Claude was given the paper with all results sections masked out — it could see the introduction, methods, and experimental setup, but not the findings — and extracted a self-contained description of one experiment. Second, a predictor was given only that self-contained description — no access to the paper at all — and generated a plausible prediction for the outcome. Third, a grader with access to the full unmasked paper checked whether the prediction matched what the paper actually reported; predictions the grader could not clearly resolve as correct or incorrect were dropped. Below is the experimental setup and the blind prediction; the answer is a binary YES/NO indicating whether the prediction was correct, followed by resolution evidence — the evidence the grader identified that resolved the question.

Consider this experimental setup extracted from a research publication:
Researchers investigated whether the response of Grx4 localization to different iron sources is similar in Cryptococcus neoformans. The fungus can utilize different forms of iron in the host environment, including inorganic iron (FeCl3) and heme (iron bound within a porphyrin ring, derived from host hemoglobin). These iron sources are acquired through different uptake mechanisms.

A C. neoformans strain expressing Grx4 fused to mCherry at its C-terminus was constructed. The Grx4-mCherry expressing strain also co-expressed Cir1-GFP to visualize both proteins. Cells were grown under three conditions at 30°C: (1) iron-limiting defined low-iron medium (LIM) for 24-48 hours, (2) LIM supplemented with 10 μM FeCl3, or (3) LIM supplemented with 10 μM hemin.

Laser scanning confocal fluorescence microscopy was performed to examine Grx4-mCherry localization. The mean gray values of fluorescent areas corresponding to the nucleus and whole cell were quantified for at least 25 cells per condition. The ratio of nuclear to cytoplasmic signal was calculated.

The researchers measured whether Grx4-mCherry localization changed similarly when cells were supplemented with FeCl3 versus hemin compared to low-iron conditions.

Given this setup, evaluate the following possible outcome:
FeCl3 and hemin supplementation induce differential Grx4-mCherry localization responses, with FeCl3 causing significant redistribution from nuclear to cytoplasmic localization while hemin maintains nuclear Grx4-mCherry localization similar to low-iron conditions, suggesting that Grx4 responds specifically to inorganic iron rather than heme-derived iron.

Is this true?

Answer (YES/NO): NO